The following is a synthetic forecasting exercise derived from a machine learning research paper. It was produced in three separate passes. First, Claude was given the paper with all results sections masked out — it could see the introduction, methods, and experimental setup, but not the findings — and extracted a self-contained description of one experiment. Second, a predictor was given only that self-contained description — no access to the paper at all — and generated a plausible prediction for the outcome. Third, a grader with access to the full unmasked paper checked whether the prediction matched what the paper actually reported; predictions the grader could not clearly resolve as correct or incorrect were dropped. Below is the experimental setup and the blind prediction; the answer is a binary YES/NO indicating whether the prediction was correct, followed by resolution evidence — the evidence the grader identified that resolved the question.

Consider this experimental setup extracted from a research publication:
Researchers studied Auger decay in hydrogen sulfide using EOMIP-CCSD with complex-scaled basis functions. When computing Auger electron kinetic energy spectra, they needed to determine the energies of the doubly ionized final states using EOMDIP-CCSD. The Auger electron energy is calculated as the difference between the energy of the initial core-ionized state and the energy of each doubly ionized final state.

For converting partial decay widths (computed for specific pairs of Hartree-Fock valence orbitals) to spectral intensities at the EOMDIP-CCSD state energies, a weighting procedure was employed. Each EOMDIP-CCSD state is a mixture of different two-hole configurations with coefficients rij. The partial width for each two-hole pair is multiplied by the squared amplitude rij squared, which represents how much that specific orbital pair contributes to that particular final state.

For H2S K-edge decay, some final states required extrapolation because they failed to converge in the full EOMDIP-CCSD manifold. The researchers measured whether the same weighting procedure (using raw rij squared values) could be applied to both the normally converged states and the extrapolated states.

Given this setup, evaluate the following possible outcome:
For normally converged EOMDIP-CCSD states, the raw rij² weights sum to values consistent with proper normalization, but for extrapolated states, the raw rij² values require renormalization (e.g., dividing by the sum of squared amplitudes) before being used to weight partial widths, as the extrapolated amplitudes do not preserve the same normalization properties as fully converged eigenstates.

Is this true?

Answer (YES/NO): NO